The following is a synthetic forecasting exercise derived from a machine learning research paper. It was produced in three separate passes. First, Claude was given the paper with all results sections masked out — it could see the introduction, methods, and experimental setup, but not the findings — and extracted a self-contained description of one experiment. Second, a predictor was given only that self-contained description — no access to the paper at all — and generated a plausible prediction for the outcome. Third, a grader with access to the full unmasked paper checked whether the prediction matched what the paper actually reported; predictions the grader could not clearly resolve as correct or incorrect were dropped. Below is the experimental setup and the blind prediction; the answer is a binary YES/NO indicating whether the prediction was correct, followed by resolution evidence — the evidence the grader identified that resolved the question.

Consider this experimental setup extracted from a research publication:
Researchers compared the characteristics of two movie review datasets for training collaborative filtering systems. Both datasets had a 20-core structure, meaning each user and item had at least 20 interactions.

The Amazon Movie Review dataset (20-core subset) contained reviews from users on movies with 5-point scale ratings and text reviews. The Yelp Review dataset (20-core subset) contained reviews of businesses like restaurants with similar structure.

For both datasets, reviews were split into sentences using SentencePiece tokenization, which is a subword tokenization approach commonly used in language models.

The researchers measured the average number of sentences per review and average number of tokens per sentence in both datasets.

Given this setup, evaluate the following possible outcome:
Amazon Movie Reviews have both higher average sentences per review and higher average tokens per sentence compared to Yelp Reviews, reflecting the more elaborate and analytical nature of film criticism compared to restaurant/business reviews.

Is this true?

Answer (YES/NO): YES